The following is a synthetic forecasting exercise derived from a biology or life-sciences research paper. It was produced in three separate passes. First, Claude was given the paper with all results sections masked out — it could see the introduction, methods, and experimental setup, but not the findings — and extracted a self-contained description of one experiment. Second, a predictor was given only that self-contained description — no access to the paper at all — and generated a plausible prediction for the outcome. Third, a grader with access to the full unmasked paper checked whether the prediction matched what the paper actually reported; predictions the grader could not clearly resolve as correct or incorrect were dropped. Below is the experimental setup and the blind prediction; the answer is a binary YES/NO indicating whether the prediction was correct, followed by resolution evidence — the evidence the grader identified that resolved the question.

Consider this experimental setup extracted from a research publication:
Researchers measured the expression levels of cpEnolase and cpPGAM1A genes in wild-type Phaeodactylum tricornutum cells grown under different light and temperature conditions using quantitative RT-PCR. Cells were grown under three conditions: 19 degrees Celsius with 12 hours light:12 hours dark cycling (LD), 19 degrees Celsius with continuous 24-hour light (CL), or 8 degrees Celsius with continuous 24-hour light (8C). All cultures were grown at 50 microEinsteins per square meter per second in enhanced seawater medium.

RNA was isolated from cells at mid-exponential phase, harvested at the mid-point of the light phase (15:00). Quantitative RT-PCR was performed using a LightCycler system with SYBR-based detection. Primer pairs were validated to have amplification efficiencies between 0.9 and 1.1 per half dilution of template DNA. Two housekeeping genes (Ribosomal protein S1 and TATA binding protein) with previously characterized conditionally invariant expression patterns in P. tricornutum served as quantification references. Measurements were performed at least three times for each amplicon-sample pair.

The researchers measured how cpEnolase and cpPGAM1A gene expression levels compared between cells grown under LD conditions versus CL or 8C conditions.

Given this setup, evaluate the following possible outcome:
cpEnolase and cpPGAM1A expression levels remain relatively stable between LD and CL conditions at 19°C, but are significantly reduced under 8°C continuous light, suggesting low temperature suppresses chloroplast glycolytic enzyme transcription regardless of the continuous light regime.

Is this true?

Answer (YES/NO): NO